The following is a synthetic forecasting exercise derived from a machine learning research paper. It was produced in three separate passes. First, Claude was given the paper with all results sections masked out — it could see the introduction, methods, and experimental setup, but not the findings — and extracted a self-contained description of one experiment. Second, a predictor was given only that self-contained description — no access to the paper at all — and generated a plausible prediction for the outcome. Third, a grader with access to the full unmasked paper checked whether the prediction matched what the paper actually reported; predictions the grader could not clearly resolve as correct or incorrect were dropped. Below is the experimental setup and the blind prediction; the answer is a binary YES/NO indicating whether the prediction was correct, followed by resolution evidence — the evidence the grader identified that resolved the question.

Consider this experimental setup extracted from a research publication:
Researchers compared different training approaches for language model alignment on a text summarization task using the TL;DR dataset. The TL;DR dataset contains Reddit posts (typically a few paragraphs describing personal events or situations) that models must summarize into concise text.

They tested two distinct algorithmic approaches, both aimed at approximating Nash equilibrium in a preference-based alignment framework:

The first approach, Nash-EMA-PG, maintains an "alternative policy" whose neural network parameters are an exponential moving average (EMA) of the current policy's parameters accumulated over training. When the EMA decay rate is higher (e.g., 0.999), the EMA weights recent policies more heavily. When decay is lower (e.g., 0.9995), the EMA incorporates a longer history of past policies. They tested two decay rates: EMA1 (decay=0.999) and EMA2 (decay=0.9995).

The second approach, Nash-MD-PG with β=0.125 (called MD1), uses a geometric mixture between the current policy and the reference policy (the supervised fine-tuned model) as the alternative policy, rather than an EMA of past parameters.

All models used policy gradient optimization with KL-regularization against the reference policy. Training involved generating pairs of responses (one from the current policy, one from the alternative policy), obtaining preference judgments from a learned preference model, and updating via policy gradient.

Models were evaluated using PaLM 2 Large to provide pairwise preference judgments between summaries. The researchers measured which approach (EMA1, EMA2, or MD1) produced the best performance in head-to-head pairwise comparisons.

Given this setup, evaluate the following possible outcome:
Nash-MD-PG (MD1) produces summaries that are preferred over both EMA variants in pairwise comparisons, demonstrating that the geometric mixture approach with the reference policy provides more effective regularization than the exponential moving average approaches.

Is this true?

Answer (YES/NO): YES